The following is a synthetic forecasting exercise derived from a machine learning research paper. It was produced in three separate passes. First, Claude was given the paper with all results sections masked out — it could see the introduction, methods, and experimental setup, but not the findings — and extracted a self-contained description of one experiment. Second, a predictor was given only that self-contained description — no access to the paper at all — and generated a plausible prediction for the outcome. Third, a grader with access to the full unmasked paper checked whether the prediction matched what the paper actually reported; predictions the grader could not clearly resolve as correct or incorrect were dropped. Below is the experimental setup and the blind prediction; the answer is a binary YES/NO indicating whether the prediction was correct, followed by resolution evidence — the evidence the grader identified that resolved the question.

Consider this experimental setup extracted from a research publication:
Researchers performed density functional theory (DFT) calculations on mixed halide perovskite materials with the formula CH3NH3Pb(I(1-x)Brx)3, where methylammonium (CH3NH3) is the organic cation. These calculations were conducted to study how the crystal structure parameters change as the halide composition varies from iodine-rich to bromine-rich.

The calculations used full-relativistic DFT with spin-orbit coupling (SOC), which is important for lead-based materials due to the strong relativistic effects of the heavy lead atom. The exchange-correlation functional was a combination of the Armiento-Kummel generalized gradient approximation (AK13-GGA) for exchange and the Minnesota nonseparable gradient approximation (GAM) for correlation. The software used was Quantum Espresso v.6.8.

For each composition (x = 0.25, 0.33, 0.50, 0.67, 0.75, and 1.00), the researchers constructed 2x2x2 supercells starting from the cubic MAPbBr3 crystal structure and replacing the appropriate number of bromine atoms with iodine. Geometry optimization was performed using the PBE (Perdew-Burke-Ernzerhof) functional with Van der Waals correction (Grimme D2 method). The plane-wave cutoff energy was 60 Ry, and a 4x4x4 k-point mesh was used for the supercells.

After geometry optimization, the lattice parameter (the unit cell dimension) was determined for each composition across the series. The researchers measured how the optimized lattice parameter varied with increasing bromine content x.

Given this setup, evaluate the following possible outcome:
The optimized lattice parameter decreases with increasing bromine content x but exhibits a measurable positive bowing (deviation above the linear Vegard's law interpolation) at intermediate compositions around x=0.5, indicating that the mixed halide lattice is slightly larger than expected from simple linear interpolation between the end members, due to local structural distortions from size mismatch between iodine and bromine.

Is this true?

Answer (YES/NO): NO